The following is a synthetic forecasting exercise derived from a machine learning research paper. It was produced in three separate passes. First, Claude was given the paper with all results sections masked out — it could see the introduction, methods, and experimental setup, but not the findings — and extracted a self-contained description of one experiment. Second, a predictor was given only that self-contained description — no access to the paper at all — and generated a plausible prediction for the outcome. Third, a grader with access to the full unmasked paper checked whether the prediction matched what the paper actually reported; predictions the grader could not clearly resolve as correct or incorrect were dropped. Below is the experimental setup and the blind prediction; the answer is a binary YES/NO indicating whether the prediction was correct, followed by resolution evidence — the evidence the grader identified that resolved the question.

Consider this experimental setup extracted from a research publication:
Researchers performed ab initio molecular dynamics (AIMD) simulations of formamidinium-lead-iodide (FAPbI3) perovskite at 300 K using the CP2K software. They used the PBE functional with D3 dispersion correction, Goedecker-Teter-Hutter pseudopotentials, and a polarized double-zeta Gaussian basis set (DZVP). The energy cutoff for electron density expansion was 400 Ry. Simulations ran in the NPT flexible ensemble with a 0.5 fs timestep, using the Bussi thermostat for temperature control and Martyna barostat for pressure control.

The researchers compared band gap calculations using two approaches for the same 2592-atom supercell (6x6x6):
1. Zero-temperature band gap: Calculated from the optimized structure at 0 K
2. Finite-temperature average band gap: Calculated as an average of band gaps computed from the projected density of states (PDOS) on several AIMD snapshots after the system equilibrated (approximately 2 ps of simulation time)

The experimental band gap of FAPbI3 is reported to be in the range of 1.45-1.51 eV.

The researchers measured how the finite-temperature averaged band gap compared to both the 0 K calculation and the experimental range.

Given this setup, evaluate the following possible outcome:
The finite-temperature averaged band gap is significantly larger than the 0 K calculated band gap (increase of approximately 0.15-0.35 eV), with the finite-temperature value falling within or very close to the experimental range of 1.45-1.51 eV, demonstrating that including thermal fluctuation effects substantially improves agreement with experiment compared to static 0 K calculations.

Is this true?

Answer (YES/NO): NO